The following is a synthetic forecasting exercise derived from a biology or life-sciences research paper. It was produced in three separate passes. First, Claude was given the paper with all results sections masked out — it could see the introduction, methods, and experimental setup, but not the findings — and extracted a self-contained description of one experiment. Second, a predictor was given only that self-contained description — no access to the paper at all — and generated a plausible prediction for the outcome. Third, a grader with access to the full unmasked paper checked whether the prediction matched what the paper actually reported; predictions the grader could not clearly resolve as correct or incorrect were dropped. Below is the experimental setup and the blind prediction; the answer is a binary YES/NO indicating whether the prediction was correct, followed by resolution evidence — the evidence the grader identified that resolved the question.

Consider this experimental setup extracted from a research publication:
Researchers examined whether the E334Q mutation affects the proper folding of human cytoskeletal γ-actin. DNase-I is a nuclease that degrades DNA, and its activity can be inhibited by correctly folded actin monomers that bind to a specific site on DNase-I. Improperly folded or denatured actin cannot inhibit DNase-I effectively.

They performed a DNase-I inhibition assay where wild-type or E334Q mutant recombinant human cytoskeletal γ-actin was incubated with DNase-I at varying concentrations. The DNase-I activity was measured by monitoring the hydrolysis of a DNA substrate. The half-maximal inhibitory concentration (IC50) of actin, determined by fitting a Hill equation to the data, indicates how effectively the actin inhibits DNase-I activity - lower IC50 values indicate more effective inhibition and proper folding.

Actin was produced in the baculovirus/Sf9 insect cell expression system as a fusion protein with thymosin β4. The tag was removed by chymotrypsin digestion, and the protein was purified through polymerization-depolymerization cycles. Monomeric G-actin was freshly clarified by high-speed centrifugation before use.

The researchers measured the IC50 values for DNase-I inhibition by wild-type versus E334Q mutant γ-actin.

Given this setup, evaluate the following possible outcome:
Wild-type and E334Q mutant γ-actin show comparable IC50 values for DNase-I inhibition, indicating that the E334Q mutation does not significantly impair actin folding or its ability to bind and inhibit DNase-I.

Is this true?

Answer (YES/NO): YES